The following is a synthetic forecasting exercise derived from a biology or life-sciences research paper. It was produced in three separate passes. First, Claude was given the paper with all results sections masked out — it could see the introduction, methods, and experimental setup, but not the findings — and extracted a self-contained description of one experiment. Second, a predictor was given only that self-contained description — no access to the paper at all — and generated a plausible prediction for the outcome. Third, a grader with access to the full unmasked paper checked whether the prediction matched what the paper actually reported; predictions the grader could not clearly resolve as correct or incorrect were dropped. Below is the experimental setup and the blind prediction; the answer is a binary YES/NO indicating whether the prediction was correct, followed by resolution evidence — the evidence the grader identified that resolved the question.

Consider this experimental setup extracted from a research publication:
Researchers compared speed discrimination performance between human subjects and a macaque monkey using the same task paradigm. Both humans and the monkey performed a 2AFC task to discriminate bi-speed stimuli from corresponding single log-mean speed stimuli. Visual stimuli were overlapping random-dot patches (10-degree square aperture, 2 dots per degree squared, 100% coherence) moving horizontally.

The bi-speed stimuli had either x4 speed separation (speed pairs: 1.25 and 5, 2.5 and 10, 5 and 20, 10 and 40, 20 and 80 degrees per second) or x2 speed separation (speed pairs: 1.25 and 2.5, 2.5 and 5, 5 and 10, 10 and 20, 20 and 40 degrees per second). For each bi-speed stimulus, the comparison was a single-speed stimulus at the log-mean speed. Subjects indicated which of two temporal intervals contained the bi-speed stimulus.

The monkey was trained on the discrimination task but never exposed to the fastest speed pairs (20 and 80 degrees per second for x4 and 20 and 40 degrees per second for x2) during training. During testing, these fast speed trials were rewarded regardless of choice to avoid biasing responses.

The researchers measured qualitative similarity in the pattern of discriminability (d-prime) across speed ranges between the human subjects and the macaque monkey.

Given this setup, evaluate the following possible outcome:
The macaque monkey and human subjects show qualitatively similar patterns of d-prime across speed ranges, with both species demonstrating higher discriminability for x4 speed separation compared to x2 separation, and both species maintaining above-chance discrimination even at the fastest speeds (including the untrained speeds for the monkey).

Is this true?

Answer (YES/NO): NO